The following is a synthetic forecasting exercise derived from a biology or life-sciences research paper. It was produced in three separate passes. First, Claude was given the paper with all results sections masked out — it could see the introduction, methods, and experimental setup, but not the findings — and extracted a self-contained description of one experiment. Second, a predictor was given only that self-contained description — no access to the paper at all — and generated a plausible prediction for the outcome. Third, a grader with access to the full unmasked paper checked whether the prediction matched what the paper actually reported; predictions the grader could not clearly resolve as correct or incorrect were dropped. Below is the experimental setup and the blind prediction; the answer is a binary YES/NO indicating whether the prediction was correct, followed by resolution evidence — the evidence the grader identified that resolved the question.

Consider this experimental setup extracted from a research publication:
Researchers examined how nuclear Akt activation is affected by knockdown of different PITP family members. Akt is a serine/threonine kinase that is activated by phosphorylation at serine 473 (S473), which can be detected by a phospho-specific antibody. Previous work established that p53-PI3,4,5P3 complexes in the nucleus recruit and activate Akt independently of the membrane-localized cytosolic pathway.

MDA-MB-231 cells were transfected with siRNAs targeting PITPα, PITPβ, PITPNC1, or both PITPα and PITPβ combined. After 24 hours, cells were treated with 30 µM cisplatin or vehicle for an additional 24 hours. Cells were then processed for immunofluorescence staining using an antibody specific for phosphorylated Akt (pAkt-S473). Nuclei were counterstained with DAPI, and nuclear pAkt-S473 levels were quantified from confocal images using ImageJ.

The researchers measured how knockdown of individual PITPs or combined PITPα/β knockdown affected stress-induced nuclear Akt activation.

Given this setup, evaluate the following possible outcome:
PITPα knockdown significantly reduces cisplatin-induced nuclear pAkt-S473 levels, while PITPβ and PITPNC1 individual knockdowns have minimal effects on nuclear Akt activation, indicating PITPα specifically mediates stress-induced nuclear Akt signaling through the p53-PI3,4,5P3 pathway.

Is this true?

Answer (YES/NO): NO